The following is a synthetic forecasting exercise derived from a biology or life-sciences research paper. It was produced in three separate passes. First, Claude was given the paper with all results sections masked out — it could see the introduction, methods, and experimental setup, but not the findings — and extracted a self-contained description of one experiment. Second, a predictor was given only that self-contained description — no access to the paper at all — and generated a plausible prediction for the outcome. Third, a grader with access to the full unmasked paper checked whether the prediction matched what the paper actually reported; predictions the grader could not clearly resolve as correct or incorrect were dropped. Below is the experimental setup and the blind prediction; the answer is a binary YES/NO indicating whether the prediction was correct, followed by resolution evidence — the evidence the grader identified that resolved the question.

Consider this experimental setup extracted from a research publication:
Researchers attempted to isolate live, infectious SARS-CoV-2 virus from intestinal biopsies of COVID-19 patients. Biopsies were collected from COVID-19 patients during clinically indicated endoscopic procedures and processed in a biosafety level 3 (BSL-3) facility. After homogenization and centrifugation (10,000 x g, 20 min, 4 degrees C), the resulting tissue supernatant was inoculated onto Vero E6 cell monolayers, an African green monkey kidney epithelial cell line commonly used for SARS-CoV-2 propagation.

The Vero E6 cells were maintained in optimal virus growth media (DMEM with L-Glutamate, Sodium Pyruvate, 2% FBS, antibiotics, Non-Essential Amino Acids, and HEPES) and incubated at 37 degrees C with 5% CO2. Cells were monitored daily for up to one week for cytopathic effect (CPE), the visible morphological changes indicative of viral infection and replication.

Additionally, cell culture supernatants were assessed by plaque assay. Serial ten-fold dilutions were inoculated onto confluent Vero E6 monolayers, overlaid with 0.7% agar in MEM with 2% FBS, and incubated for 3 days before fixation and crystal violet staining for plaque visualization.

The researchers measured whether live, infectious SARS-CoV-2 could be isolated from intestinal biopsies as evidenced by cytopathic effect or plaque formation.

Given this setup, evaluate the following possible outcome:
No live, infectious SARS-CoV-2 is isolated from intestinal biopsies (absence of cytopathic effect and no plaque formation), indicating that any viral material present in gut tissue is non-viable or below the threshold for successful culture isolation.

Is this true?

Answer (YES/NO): YES